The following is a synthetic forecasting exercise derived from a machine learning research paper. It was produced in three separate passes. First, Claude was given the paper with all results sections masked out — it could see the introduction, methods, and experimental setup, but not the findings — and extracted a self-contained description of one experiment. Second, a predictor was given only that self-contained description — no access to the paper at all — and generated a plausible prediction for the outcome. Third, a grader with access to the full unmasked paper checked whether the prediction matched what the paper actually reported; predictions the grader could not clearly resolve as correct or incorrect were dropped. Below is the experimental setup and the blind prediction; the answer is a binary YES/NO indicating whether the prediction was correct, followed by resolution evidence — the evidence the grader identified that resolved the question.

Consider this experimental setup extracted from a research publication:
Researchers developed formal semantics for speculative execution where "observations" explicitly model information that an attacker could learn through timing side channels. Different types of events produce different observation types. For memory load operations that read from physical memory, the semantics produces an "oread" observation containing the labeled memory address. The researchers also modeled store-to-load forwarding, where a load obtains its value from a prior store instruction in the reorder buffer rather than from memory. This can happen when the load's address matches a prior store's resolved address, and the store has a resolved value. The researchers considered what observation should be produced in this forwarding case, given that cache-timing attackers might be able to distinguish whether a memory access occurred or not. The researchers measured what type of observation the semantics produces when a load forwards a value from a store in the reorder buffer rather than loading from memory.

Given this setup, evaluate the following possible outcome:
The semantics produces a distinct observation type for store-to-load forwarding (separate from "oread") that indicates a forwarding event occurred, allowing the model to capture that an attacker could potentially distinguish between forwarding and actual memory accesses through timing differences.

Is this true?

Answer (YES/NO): YES